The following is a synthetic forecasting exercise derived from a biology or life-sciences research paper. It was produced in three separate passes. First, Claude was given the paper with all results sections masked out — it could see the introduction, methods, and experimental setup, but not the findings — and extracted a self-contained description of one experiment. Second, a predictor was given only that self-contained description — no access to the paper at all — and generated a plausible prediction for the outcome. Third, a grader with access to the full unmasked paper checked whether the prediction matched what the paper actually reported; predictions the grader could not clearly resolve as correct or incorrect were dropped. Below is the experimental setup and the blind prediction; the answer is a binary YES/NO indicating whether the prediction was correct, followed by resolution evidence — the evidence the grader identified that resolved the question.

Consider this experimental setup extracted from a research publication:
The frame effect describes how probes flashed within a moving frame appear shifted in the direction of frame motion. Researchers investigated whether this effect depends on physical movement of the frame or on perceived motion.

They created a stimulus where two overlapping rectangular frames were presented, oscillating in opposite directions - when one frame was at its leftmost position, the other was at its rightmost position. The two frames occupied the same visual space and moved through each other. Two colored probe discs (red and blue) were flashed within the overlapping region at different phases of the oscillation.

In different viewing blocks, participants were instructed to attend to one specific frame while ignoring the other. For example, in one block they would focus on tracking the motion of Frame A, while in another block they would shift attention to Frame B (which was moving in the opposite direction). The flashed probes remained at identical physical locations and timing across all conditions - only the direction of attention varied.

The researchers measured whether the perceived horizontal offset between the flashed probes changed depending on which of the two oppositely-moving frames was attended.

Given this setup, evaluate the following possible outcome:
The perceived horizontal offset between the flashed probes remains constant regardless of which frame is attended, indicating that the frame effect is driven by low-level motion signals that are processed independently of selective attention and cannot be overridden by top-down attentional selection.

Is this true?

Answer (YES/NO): NO